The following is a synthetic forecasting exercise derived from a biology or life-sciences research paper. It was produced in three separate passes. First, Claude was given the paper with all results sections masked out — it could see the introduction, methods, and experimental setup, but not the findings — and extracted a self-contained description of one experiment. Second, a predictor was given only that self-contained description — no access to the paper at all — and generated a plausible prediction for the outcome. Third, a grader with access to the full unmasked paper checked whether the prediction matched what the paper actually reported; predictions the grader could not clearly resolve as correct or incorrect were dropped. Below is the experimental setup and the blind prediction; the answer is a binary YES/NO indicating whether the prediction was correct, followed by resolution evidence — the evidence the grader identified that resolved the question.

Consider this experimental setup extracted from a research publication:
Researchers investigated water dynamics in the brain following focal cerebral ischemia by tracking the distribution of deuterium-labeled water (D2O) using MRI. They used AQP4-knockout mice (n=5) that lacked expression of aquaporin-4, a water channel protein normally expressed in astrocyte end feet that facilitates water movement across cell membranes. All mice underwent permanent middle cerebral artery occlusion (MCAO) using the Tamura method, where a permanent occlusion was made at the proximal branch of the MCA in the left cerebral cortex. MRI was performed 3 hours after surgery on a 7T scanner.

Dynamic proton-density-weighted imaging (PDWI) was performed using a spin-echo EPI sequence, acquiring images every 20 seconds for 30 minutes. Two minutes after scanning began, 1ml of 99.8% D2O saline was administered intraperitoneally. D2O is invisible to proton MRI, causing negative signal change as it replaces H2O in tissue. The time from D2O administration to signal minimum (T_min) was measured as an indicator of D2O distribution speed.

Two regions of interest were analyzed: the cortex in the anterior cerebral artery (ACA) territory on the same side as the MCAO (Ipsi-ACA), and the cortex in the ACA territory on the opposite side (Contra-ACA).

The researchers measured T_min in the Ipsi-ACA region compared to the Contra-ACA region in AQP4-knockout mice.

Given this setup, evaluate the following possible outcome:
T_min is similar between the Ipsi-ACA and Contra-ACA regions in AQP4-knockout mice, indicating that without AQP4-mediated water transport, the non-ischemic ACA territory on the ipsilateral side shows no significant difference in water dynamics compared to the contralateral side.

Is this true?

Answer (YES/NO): NO